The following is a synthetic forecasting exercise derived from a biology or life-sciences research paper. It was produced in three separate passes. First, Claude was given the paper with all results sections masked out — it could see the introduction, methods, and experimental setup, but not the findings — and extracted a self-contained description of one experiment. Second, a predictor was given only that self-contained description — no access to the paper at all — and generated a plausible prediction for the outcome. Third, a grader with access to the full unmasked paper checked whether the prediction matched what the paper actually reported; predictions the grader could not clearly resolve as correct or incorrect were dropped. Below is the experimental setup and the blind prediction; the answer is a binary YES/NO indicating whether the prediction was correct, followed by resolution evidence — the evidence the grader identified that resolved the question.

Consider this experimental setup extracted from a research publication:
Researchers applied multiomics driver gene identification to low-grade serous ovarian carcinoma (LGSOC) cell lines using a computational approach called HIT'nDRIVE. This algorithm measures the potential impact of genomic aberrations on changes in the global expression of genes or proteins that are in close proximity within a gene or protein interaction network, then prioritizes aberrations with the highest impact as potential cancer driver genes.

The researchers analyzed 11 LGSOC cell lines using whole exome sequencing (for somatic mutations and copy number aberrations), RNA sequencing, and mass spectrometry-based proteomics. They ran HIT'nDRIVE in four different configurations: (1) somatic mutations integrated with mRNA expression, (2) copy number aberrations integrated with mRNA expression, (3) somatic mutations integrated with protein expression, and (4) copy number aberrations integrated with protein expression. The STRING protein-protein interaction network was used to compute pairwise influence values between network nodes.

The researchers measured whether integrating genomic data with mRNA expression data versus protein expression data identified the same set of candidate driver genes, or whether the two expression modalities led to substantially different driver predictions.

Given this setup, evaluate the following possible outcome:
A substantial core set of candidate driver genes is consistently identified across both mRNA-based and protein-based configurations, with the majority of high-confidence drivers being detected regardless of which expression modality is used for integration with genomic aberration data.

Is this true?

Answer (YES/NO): NO